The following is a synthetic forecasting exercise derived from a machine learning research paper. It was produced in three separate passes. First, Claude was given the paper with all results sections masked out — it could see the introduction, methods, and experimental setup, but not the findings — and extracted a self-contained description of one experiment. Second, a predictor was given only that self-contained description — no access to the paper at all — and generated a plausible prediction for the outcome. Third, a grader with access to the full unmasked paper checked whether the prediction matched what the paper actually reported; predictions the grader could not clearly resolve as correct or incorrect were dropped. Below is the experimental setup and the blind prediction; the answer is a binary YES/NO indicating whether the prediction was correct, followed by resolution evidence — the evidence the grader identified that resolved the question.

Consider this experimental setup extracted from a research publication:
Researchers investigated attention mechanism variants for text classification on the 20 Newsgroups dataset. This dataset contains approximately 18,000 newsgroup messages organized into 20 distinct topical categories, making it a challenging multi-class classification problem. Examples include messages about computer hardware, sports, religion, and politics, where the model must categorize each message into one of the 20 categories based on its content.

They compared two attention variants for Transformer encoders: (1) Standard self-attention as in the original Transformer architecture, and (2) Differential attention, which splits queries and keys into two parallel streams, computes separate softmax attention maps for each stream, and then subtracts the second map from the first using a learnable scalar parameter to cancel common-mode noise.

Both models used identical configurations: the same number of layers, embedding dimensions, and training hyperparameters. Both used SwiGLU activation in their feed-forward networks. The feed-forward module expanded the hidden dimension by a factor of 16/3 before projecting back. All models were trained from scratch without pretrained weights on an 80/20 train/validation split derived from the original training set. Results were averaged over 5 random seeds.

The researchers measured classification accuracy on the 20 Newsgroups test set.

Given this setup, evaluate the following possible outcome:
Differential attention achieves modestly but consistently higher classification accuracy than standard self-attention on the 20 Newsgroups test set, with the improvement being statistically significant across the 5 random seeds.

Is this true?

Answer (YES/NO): NO